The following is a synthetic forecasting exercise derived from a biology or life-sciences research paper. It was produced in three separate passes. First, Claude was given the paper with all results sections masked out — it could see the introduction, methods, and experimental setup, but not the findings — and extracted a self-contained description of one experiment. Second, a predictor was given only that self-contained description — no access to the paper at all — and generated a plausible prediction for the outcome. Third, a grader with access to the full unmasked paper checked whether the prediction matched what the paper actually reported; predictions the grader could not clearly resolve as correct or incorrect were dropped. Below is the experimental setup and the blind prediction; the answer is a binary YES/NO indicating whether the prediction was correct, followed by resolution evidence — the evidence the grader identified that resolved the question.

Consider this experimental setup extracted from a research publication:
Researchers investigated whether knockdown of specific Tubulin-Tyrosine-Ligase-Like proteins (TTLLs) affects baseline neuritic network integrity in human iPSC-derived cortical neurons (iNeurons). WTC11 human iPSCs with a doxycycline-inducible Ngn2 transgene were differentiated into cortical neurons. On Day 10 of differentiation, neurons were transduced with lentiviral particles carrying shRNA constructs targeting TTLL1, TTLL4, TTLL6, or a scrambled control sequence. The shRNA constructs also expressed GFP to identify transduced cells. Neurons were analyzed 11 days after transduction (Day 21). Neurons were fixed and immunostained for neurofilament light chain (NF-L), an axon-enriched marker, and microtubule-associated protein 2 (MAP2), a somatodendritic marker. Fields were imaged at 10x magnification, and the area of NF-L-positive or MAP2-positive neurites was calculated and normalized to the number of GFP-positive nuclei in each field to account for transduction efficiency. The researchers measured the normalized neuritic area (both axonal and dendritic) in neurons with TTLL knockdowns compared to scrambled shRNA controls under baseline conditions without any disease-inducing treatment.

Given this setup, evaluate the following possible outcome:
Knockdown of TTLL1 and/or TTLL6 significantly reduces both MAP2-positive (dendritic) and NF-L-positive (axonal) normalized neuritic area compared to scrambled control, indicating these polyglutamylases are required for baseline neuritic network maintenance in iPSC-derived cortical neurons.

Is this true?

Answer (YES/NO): NO